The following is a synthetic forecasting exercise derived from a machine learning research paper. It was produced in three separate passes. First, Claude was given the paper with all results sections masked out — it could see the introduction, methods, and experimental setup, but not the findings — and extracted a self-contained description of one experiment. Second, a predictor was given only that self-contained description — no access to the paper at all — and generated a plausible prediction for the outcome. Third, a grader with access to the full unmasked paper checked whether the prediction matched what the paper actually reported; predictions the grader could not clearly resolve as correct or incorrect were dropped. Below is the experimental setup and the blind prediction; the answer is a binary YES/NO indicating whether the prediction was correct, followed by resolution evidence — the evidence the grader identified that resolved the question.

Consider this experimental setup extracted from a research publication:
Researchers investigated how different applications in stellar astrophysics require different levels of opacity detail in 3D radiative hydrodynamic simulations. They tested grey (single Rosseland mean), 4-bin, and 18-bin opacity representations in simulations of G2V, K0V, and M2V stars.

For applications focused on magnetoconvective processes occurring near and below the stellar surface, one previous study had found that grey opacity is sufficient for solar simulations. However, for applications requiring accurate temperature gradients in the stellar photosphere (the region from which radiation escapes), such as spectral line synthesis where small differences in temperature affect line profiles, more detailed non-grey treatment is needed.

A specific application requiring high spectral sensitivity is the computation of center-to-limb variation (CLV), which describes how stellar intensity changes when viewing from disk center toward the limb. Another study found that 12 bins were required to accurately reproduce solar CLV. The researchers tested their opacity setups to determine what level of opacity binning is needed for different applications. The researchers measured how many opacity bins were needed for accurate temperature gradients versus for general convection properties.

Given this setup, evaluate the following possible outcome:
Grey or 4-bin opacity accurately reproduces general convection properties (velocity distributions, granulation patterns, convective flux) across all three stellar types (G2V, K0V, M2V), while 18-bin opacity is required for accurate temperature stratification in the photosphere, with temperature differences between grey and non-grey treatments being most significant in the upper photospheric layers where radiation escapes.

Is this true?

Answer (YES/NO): NO